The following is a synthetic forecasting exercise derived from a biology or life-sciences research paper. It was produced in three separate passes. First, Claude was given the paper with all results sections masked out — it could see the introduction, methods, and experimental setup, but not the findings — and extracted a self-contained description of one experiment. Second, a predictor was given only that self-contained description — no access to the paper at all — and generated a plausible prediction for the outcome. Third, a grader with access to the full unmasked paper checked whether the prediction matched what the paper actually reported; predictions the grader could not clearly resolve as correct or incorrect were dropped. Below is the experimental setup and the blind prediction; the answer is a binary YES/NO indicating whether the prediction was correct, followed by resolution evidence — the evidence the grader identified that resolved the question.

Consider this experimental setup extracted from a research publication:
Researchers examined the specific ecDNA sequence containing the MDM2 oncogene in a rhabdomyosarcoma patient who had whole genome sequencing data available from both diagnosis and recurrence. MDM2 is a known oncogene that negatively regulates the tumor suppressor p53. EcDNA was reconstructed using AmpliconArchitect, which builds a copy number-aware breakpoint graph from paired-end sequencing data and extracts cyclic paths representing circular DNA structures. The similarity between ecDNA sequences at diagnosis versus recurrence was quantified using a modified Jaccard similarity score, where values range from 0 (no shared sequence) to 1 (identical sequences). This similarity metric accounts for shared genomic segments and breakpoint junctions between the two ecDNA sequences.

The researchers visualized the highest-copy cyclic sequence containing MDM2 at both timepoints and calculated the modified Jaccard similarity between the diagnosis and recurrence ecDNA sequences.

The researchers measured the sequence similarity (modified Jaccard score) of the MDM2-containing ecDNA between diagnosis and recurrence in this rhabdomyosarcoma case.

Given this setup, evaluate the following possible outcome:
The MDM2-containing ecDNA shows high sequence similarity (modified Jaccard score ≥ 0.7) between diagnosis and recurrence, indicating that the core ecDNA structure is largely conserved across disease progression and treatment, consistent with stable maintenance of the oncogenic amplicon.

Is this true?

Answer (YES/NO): YES